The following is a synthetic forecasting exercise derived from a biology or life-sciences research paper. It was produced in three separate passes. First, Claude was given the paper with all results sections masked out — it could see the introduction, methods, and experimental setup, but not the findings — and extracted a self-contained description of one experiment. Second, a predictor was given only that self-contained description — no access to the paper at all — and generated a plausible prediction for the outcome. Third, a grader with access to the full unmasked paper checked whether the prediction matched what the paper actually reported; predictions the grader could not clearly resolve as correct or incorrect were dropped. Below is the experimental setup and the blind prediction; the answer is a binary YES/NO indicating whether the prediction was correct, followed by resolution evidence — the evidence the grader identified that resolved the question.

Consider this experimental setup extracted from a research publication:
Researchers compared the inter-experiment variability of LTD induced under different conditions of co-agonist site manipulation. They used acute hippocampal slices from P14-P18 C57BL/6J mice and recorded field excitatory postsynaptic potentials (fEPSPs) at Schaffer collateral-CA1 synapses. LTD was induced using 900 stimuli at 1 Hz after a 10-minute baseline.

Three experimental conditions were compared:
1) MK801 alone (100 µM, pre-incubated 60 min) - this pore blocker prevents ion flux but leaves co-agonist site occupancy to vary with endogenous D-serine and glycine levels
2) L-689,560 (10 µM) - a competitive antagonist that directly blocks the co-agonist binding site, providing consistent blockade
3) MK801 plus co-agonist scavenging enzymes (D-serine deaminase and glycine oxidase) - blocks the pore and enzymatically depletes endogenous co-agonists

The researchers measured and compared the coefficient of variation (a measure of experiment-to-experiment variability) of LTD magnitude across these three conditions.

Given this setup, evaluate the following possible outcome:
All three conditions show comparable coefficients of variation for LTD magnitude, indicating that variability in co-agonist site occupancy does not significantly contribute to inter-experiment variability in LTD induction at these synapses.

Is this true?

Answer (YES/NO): NO